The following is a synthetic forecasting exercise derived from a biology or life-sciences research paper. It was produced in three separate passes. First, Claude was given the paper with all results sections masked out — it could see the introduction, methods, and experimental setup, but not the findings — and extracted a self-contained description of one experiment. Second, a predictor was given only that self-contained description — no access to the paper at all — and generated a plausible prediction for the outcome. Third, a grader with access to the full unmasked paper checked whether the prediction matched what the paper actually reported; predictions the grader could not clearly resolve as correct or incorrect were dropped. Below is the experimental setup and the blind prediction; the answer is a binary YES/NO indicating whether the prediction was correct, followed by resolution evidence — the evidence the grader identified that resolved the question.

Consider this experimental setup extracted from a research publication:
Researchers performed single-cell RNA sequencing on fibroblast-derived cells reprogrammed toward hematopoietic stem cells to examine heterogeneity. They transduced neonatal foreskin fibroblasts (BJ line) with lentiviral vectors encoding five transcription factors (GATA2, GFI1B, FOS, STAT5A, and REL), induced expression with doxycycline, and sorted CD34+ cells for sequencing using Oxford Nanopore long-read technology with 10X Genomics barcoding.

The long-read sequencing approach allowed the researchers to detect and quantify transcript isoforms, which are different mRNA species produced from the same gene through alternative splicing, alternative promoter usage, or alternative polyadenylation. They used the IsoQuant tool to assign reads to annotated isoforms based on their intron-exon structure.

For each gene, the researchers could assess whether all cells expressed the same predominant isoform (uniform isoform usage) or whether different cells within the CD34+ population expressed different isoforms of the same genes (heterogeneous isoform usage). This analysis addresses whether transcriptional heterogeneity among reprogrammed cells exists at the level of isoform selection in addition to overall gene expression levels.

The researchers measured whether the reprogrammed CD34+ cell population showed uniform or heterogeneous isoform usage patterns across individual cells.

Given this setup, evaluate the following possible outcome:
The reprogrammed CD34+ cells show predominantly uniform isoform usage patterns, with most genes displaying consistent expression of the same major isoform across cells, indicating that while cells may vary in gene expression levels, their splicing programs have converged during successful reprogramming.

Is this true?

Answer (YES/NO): NO